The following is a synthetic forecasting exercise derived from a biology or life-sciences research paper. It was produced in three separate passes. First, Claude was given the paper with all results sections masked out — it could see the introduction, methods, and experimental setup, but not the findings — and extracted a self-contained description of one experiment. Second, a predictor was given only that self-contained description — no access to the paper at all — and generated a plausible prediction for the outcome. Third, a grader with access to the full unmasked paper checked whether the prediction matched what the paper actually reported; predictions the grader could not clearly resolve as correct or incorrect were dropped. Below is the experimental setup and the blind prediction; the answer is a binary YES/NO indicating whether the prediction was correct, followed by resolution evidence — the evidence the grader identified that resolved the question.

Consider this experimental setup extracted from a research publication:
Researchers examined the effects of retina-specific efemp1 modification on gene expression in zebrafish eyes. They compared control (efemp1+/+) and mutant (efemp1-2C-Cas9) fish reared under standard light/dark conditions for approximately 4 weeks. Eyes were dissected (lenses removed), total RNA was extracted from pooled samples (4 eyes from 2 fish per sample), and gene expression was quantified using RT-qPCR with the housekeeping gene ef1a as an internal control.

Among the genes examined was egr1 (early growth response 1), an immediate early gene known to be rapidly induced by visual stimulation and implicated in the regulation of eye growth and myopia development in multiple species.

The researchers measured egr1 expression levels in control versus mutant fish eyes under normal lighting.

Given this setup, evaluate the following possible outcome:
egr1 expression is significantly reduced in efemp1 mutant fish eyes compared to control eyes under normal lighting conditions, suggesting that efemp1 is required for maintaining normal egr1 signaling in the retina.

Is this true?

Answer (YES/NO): NO